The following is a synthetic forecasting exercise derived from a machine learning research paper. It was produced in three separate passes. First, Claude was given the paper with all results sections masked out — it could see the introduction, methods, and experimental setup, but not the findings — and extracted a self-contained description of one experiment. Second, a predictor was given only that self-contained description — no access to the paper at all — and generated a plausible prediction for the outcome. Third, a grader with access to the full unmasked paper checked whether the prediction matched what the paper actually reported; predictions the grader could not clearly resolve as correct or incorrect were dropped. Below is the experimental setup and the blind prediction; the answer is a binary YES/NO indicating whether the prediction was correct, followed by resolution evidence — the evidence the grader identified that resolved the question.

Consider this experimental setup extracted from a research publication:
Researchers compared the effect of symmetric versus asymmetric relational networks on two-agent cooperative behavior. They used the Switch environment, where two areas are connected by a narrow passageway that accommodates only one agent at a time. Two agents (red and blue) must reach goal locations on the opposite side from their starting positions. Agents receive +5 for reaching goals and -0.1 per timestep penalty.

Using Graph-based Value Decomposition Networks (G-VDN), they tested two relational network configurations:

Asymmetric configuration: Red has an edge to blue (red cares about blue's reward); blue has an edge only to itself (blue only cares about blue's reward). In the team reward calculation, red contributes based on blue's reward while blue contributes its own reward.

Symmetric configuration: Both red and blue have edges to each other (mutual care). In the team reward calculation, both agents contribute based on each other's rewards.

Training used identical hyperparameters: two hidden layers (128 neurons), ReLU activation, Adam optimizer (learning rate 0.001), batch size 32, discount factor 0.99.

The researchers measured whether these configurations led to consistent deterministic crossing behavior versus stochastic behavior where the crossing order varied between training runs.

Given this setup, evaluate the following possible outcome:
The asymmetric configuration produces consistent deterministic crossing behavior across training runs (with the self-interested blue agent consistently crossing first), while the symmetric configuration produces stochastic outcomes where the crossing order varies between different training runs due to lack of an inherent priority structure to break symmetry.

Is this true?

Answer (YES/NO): NO